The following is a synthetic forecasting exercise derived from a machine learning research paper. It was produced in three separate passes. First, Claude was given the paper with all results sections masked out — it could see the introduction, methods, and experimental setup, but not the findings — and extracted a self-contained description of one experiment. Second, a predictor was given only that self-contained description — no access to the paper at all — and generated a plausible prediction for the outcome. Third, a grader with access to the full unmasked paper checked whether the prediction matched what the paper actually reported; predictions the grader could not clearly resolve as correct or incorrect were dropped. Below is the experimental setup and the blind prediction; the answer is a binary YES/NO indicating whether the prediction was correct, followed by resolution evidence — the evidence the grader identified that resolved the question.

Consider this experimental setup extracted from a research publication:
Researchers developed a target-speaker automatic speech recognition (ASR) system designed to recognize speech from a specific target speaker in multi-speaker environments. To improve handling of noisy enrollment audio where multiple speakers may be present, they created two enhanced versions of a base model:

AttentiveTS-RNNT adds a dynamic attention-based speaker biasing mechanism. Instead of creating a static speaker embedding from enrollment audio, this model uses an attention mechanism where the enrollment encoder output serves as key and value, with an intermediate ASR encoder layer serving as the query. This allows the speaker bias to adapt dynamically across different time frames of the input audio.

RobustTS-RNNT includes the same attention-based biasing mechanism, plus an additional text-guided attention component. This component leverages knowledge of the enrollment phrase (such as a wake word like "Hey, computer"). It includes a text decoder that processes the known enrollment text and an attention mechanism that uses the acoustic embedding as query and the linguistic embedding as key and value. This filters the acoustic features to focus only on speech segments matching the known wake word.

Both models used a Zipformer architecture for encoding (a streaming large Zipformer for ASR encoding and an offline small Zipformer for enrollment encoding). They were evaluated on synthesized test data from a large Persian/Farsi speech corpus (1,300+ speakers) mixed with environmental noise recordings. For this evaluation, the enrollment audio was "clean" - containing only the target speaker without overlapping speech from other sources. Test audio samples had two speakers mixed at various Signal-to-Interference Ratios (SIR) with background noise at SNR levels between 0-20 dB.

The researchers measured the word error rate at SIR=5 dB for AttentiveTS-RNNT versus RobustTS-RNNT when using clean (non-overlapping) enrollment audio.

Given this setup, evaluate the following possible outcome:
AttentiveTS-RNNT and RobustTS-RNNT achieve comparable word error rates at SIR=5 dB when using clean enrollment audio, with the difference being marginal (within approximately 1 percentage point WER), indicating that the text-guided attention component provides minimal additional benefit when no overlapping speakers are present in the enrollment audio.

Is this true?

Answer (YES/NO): YES